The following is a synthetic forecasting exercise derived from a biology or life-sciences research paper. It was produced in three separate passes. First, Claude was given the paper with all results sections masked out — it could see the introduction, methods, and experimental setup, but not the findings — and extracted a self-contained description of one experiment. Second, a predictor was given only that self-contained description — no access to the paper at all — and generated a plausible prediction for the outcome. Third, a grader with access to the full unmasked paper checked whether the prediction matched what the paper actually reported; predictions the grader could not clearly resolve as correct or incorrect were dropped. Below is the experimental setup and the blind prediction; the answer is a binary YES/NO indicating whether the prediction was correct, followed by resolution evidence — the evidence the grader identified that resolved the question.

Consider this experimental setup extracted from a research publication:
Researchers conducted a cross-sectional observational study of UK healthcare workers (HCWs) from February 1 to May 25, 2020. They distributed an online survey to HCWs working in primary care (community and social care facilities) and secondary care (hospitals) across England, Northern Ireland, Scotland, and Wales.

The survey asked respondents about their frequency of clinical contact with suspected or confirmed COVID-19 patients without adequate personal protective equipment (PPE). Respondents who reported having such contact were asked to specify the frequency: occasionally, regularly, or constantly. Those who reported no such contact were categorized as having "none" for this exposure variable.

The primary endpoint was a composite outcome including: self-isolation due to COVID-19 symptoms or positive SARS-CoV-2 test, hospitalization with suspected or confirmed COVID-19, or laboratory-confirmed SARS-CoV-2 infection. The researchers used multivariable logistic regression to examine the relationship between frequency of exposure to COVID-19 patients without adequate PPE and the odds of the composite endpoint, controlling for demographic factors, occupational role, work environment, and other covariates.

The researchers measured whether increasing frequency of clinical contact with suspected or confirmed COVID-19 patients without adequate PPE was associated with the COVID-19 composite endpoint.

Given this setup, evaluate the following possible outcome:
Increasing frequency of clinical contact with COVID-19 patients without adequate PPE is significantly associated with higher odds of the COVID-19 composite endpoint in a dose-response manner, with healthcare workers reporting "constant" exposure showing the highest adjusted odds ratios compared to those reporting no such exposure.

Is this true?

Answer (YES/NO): YES